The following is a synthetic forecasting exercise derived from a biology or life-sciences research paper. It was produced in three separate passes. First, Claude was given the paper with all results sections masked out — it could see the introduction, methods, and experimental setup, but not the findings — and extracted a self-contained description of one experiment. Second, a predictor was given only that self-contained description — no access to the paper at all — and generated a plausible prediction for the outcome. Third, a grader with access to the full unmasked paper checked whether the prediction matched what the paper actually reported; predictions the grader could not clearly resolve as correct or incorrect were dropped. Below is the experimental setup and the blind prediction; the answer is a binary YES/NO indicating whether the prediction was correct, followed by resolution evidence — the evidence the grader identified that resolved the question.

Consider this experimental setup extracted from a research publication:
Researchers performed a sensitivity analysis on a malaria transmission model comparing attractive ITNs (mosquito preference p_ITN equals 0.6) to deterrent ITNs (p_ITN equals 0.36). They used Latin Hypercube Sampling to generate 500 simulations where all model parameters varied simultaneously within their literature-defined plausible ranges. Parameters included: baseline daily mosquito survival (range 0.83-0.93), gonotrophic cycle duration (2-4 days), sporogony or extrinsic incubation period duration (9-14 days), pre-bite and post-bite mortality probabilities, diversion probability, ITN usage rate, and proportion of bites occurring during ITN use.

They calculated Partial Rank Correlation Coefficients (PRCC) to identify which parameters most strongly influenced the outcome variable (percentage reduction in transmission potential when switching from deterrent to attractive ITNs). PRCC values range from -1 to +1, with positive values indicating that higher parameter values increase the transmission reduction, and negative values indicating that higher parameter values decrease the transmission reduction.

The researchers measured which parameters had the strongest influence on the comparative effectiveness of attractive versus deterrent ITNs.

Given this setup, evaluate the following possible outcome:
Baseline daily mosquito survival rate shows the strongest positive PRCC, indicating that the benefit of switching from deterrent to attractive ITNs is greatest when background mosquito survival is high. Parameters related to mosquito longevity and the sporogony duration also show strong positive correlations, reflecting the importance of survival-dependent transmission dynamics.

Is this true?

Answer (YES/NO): NO